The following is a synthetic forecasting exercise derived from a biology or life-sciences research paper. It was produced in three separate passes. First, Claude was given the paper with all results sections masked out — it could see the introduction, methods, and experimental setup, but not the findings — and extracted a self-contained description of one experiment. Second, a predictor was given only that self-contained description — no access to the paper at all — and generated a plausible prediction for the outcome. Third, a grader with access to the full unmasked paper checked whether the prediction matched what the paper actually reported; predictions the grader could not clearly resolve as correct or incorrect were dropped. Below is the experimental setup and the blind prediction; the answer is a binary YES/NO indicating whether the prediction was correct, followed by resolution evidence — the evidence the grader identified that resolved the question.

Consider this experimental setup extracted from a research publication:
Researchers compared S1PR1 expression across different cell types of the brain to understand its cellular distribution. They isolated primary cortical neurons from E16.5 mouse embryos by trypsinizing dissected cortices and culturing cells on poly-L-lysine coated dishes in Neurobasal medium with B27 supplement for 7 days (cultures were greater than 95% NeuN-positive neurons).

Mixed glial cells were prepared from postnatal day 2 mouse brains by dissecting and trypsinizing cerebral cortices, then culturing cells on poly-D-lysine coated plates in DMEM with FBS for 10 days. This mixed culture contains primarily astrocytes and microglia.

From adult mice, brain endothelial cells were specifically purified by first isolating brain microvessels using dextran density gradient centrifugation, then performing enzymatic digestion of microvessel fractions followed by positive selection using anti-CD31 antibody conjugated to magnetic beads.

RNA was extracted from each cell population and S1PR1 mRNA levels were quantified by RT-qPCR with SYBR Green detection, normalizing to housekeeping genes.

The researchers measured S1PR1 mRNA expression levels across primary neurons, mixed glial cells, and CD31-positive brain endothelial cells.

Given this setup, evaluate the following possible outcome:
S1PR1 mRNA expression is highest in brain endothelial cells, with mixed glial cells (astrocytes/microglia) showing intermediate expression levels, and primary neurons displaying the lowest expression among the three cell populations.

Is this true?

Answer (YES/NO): NO